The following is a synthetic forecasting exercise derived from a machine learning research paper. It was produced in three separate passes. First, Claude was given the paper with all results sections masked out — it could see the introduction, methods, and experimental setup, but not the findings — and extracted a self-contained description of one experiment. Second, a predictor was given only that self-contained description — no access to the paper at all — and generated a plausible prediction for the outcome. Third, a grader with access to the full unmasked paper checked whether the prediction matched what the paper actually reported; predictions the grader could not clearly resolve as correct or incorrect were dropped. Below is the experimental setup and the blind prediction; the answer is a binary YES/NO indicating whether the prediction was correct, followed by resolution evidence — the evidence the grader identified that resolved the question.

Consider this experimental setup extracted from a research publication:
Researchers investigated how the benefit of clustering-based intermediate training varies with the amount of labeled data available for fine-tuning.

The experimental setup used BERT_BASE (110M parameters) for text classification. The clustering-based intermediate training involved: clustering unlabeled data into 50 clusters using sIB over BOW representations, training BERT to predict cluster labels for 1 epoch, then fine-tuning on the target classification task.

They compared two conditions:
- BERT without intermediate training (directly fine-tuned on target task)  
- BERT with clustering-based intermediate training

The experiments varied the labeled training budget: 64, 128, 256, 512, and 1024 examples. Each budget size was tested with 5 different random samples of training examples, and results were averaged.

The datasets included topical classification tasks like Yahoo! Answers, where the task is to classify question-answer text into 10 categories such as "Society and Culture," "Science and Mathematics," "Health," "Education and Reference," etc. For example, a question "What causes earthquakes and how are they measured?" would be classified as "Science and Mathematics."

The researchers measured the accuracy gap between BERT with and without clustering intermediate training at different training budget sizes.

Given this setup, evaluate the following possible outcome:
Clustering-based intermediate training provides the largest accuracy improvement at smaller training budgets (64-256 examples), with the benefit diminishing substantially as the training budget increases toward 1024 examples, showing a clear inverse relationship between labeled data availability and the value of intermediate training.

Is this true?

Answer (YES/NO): YES